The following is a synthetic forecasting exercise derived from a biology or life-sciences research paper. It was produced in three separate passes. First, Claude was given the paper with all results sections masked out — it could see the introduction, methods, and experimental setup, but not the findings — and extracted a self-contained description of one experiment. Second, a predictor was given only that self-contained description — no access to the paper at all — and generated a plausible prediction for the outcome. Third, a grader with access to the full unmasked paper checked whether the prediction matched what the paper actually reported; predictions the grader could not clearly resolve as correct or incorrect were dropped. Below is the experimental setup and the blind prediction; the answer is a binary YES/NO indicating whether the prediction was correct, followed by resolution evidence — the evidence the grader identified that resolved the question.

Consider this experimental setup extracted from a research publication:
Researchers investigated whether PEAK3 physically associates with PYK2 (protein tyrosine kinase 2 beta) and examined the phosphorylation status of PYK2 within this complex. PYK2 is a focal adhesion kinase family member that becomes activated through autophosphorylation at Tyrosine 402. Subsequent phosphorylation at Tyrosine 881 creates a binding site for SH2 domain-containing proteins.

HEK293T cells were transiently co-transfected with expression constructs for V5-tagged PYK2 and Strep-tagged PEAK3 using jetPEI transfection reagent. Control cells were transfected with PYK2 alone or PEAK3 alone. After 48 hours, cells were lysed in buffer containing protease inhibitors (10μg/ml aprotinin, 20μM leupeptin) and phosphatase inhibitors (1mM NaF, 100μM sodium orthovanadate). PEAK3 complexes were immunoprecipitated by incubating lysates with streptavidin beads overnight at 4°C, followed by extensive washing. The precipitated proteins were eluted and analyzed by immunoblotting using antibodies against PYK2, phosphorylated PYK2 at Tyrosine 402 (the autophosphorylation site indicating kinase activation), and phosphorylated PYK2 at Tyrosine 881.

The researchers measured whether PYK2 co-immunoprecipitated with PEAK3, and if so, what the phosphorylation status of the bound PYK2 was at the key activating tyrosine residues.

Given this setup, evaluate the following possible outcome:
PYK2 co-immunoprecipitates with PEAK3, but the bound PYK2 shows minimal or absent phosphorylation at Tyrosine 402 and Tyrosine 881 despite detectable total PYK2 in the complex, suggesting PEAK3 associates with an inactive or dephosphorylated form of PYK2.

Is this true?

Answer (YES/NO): NO